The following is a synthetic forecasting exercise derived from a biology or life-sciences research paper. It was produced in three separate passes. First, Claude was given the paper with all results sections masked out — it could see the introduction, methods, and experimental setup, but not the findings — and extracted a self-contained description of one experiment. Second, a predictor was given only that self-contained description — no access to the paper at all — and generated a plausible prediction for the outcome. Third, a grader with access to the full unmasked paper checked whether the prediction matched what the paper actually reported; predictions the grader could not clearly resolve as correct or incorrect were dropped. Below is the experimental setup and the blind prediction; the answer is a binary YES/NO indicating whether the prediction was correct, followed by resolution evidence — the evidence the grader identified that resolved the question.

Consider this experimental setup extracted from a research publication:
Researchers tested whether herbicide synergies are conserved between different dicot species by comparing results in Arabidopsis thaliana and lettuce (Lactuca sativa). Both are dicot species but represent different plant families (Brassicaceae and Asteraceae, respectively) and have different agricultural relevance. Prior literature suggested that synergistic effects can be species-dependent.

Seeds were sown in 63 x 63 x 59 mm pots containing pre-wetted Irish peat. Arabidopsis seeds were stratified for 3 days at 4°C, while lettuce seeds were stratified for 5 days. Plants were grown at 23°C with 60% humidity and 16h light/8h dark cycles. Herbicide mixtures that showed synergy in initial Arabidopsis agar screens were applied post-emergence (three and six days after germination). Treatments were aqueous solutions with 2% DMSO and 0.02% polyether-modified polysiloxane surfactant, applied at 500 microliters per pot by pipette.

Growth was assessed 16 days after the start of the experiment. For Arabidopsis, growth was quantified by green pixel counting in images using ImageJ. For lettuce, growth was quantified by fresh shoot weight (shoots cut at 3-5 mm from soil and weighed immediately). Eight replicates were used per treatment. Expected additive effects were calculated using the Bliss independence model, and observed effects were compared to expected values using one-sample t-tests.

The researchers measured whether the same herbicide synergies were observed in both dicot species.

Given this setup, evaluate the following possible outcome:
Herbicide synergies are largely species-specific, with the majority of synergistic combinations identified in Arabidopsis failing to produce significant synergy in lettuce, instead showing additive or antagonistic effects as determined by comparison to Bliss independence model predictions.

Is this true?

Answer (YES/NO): NO